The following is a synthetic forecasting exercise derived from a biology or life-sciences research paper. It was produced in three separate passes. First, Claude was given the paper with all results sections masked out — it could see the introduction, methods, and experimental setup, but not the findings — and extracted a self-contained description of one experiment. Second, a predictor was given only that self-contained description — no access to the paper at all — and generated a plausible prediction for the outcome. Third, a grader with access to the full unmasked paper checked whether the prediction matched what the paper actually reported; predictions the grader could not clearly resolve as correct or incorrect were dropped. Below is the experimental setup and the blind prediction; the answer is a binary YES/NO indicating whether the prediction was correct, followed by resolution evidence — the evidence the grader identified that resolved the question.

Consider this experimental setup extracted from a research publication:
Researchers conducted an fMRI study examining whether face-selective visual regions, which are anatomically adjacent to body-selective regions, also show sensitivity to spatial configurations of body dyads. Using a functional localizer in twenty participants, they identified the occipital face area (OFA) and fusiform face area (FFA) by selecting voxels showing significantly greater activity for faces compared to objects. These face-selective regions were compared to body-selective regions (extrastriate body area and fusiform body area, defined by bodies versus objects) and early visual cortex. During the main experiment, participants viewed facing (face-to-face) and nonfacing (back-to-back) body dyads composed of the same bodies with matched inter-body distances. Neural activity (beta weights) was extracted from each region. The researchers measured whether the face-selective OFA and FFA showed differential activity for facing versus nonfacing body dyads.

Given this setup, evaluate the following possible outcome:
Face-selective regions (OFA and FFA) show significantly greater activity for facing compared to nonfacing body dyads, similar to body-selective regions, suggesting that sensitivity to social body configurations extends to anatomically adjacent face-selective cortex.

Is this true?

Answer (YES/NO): NO